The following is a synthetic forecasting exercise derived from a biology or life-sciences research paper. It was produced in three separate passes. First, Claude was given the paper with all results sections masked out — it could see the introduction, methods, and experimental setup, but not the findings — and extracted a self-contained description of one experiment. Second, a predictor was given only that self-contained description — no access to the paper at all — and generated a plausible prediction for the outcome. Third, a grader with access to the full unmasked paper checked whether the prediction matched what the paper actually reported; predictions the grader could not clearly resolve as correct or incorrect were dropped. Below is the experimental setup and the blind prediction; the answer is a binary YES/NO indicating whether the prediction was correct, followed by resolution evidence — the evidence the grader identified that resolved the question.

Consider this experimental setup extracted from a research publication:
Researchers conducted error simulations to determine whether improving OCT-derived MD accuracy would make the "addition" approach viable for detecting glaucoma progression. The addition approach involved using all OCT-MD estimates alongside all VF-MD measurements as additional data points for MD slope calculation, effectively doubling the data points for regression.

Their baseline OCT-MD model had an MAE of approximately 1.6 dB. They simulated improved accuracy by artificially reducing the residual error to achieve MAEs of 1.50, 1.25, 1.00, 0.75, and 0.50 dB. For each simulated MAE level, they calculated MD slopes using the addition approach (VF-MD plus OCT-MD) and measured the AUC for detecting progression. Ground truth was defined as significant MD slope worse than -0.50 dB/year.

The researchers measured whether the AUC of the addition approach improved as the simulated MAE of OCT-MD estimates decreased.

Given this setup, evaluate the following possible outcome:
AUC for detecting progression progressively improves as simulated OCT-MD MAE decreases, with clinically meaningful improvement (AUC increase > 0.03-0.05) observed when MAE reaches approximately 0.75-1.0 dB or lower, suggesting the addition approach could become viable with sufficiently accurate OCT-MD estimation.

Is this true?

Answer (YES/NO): NO